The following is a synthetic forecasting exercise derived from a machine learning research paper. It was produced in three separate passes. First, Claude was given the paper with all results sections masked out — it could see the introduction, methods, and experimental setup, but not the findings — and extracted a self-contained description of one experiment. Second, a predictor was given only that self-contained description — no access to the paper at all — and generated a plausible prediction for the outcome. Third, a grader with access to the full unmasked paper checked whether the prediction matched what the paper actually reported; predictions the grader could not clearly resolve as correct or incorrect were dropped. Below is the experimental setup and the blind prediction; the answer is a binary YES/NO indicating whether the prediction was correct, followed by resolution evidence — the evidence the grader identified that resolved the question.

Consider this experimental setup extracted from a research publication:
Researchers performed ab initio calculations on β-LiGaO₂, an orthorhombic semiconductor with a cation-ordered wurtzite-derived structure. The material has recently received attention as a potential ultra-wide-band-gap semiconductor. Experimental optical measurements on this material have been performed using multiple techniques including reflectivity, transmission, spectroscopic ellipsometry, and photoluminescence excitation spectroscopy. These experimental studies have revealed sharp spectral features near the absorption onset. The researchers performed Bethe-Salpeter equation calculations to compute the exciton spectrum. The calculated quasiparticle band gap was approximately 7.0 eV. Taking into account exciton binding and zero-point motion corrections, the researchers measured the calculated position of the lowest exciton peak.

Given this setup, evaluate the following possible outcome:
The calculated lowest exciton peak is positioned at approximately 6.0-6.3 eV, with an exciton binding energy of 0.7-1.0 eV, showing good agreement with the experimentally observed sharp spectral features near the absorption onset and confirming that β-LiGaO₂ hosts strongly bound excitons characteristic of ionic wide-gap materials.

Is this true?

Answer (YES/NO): NO